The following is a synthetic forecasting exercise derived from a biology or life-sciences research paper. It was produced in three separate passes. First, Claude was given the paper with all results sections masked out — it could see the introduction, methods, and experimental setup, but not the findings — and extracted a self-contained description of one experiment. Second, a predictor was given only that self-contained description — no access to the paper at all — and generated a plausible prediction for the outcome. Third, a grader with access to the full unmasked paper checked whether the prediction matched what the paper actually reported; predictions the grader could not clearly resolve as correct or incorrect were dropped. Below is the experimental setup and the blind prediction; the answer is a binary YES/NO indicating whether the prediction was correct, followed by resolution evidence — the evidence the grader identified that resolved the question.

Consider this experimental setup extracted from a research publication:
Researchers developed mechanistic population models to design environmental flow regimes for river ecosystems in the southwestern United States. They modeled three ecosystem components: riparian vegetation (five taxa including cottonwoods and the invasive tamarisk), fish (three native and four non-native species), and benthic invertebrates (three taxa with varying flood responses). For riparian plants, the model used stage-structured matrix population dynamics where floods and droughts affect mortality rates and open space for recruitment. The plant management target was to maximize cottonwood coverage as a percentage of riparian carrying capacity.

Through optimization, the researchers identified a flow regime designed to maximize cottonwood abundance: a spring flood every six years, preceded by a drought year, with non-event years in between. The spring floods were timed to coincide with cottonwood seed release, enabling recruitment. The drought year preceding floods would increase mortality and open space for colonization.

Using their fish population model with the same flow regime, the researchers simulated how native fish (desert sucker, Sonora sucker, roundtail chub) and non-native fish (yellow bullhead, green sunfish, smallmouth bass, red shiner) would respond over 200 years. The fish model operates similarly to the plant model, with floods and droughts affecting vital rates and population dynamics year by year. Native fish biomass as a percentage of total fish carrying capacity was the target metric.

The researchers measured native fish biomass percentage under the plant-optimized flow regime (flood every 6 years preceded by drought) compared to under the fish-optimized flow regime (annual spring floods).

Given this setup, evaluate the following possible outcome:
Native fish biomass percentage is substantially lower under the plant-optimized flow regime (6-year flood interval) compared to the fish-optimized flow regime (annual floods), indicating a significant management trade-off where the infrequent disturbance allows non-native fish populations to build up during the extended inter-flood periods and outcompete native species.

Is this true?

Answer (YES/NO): YES